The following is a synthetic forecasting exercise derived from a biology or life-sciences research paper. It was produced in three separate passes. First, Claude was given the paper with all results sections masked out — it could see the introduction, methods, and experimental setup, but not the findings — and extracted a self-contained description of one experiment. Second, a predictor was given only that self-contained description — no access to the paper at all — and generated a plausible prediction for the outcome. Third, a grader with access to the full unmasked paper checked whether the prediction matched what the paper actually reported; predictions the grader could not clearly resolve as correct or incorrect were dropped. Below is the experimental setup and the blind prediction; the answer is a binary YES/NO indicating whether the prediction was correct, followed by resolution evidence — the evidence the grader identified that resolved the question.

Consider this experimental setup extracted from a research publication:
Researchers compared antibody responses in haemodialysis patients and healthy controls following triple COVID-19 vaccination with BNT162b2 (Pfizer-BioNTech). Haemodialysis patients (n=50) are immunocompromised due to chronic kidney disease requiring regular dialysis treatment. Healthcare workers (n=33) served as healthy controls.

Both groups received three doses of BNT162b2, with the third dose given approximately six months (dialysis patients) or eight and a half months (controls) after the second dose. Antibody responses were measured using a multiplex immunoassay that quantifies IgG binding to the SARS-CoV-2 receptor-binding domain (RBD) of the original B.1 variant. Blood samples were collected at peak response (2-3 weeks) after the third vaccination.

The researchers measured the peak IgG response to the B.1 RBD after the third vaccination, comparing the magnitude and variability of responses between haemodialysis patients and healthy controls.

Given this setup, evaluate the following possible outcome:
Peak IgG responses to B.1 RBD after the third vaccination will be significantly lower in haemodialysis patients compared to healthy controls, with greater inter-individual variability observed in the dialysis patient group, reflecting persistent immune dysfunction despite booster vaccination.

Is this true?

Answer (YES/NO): YES